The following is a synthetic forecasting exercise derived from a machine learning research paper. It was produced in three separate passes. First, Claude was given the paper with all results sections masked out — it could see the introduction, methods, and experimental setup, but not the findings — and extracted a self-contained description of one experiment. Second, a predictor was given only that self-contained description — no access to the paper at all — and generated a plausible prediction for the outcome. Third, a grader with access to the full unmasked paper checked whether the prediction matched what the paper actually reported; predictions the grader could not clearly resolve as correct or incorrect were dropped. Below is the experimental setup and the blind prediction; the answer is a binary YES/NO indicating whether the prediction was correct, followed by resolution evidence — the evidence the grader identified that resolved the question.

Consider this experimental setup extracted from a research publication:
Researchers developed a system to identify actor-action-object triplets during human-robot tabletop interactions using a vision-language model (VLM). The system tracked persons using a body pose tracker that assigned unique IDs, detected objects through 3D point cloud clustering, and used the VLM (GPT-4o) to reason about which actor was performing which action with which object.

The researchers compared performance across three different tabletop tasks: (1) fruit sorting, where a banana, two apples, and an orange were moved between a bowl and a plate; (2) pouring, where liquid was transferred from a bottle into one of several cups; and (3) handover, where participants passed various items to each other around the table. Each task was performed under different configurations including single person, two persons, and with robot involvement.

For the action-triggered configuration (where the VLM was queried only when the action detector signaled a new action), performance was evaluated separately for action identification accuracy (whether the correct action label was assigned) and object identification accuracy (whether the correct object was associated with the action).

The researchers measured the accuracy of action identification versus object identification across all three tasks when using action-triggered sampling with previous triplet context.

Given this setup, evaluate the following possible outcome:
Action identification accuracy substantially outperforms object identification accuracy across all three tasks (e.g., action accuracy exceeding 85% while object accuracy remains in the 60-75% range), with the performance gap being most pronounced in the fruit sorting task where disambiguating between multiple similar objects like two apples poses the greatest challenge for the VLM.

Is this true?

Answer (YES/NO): NO